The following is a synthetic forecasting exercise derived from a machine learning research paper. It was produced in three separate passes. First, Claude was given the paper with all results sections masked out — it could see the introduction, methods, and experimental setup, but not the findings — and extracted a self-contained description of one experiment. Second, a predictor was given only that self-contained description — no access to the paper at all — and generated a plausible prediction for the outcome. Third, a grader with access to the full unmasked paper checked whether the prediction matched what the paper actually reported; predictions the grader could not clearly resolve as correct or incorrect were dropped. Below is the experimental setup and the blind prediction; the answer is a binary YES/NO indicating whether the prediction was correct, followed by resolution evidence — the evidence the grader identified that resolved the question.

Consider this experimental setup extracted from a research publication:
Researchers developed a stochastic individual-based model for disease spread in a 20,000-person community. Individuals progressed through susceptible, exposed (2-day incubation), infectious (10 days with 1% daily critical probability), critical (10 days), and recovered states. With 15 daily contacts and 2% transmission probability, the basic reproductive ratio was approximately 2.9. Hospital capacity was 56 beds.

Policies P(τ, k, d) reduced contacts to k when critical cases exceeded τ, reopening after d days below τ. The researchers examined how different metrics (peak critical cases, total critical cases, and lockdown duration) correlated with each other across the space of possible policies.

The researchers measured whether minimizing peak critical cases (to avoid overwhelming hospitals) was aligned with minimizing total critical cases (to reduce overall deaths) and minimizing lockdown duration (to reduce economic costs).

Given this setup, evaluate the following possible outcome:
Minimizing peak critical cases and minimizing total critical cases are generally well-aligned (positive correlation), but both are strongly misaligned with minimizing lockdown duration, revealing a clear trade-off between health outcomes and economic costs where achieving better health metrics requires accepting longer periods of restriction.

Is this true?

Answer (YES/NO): NO